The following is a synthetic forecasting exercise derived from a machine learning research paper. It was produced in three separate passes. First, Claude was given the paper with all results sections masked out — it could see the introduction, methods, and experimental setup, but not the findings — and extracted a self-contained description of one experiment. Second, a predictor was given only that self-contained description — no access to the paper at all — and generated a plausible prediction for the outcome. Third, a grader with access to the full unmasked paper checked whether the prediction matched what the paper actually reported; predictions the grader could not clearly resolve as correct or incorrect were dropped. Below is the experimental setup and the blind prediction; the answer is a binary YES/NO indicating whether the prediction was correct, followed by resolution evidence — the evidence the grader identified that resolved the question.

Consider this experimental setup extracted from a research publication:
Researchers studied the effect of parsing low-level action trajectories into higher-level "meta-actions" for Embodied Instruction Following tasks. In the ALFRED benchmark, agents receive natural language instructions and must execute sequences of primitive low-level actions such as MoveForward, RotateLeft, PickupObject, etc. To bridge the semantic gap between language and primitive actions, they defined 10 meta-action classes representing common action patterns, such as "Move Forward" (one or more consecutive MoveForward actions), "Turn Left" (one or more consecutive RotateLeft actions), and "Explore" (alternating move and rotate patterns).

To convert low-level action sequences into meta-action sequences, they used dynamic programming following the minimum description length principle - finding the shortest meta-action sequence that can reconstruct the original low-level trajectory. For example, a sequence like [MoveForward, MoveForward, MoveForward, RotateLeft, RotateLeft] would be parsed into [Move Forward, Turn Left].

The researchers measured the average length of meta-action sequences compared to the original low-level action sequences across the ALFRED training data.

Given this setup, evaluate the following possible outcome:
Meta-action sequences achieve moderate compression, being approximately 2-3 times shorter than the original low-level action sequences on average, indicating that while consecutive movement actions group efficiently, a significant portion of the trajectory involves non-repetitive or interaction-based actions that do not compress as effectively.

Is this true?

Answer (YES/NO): NO